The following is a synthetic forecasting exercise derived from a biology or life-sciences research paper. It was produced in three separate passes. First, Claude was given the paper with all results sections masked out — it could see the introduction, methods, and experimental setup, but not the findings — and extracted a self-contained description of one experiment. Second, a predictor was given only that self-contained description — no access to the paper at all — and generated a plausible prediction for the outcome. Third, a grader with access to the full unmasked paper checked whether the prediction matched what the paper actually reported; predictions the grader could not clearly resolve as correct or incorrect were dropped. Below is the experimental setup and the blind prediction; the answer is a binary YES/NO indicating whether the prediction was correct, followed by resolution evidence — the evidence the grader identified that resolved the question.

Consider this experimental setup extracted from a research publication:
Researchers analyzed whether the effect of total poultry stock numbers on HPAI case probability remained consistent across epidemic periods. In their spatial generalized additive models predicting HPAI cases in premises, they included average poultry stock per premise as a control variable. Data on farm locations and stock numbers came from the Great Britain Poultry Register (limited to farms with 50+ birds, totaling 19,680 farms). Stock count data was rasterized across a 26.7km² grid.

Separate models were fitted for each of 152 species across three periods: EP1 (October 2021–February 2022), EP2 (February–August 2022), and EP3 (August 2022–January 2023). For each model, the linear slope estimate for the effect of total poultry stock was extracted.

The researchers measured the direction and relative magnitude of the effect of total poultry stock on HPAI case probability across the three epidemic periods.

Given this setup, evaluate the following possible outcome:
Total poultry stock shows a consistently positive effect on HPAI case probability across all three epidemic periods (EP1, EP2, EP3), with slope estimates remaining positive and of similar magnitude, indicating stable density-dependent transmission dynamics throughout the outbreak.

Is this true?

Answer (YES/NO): NO